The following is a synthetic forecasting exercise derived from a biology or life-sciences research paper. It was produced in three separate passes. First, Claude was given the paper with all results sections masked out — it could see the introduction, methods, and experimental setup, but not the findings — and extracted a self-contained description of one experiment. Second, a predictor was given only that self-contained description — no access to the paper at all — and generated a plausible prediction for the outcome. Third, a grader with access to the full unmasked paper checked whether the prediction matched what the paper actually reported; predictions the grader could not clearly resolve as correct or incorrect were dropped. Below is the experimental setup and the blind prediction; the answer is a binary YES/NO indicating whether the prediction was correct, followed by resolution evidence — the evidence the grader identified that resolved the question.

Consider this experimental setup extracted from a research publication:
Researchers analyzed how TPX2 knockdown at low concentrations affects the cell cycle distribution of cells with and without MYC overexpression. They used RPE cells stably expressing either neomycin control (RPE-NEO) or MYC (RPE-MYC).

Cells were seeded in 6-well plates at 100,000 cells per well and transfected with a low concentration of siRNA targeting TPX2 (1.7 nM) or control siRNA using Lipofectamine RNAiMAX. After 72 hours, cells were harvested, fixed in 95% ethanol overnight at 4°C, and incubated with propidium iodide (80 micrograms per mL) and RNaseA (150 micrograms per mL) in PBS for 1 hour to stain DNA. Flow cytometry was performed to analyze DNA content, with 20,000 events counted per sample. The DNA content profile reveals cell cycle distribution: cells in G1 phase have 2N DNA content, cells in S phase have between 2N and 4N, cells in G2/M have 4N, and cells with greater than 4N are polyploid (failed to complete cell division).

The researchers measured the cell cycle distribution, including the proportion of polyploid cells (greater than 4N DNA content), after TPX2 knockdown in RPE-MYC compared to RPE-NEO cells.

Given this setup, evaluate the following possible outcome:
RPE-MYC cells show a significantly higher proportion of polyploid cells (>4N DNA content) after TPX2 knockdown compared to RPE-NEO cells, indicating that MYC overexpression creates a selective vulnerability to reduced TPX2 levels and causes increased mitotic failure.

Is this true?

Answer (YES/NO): YES